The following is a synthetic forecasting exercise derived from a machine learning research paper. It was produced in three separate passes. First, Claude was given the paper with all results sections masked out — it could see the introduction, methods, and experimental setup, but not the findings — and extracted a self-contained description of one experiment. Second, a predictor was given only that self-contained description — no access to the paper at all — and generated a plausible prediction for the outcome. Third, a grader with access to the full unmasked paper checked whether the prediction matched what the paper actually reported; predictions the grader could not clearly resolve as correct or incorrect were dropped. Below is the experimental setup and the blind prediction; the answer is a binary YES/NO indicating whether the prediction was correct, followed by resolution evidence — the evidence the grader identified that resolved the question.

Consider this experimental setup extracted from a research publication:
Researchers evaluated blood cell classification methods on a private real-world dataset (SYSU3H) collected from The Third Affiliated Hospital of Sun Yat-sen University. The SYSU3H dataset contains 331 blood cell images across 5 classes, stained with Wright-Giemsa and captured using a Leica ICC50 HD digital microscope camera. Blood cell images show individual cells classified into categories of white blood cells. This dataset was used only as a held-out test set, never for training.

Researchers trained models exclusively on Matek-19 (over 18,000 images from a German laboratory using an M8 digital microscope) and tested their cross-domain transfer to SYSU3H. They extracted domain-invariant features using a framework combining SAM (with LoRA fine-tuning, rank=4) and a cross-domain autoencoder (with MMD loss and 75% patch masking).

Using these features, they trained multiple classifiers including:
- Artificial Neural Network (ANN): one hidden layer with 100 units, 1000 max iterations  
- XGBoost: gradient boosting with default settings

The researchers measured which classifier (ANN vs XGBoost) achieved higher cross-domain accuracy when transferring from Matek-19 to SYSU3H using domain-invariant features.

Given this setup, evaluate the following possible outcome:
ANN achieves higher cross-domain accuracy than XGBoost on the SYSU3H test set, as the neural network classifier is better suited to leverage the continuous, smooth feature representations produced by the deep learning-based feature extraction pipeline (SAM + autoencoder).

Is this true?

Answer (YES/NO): YES